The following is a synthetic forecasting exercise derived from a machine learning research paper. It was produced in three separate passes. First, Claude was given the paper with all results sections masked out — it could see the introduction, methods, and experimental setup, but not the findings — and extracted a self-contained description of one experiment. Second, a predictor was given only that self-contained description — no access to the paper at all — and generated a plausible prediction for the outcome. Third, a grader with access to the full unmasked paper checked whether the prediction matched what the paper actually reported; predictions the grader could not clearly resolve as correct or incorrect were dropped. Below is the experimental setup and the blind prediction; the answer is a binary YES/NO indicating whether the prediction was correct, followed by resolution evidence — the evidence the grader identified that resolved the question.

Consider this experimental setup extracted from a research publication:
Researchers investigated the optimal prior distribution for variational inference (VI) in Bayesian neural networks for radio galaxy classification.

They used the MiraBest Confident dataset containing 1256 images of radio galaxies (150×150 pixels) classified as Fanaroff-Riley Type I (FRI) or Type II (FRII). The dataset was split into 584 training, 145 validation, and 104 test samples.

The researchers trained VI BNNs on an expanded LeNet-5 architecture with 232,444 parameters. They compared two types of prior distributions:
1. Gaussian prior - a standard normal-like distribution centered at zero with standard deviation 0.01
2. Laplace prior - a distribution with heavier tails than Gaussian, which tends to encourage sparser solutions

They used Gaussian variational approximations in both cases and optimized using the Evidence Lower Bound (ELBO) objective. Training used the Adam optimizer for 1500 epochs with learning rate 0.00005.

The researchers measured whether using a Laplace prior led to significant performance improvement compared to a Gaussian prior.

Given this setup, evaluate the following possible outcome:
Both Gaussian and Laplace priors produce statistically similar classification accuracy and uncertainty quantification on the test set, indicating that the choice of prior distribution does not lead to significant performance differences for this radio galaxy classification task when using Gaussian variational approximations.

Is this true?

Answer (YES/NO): YES